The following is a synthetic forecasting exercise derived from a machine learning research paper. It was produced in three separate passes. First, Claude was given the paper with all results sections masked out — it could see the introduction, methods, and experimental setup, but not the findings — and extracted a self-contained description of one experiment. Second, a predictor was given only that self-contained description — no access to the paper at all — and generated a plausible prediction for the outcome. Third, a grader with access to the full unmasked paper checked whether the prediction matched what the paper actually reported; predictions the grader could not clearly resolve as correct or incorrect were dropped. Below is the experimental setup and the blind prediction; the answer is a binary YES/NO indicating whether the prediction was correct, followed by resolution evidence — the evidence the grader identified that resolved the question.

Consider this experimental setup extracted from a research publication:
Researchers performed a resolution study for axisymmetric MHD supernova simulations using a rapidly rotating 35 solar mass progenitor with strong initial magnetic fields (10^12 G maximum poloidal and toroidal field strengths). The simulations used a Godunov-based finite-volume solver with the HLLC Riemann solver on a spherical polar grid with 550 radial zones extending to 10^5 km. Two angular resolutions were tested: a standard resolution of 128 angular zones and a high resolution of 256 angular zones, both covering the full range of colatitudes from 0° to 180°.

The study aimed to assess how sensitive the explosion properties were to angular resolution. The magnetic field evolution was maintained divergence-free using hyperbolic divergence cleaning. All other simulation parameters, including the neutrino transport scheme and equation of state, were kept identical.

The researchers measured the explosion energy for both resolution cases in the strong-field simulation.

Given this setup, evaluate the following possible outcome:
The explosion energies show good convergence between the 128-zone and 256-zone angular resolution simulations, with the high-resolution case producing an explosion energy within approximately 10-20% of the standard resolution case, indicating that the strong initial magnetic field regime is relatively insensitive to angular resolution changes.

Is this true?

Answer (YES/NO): NO